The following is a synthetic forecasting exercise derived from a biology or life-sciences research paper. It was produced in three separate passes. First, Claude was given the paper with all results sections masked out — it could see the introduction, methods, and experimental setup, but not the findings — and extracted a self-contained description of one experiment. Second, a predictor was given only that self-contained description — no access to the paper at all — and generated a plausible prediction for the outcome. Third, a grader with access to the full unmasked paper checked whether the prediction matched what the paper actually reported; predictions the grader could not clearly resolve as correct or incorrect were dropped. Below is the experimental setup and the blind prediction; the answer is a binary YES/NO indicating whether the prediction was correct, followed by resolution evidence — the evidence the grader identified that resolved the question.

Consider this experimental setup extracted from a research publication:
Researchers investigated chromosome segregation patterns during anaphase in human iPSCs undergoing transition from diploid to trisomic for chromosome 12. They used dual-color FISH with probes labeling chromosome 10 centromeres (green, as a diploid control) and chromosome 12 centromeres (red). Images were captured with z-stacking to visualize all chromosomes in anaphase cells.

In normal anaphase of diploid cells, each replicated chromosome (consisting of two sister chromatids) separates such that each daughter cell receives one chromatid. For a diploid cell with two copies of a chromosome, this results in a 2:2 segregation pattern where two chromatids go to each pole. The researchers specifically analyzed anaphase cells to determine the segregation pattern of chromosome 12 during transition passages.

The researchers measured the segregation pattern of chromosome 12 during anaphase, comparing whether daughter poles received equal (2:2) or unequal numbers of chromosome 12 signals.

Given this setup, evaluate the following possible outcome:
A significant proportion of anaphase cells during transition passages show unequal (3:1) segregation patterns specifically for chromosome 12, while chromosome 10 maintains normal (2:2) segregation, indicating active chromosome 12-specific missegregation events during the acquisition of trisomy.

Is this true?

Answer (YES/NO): NO